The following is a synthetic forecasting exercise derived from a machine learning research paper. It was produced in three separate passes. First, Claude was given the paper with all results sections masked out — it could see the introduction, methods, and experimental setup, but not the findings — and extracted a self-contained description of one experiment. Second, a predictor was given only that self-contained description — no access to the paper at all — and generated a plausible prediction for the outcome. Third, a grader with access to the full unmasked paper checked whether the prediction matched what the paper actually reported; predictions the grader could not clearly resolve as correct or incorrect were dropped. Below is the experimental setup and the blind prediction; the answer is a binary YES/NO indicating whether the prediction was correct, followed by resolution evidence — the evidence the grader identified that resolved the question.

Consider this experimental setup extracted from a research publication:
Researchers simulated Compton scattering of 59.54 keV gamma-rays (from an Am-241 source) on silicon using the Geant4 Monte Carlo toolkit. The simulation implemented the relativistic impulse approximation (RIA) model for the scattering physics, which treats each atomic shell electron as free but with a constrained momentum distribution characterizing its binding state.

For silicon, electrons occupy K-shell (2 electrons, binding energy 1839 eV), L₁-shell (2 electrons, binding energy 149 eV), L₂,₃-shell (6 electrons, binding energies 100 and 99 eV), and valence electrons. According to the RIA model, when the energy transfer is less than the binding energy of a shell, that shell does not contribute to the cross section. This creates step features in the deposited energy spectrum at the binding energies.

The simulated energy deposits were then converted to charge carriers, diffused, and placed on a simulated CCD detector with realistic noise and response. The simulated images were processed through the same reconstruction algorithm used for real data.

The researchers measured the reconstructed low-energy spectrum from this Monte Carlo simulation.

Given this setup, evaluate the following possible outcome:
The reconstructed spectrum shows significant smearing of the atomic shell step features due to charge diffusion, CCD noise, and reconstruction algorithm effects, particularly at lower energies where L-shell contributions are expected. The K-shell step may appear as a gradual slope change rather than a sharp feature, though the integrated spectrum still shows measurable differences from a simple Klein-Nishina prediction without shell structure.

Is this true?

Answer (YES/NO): NO